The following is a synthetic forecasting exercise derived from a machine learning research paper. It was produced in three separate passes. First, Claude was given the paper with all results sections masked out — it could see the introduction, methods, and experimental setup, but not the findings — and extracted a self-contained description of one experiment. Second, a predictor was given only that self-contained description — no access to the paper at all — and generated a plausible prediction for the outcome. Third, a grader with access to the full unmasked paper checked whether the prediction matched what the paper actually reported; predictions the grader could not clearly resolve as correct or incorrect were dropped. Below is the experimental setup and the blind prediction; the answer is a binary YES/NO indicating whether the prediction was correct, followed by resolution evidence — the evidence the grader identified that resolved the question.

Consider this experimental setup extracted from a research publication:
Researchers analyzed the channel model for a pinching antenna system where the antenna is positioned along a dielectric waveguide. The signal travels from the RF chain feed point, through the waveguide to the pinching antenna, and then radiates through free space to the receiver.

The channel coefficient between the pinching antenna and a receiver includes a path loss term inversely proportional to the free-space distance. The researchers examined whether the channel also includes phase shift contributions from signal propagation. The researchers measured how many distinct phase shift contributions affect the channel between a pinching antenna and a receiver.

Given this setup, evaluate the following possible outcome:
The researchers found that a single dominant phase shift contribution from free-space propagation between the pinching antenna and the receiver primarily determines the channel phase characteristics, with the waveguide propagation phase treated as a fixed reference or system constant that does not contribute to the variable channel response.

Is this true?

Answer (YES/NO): NO